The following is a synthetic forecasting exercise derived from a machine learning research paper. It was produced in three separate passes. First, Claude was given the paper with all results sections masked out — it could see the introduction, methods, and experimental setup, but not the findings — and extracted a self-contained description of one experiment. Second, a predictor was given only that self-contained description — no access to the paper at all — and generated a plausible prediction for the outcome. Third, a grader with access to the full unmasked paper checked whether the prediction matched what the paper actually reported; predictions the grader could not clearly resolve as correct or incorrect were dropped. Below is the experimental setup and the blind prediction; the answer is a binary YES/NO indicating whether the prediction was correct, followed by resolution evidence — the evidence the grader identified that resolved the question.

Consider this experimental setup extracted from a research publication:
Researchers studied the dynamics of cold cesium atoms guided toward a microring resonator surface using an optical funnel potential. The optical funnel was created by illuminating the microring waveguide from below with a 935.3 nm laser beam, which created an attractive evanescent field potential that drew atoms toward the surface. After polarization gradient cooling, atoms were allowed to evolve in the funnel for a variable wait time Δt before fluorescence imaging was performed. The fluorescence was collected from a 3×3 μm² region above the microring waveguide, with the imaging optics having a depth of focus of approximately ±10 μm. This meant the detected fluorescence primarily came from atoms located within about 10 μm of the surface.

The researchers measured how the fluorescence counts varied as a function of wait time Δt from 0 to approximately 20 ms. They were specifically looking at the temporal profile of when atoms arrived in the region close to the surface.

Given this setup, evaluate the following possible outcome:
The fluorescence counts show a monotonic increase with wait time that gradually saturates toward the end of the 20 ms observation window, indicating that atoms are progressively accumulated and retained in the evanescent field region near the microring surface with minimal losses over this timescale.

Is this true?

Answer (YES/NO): NO